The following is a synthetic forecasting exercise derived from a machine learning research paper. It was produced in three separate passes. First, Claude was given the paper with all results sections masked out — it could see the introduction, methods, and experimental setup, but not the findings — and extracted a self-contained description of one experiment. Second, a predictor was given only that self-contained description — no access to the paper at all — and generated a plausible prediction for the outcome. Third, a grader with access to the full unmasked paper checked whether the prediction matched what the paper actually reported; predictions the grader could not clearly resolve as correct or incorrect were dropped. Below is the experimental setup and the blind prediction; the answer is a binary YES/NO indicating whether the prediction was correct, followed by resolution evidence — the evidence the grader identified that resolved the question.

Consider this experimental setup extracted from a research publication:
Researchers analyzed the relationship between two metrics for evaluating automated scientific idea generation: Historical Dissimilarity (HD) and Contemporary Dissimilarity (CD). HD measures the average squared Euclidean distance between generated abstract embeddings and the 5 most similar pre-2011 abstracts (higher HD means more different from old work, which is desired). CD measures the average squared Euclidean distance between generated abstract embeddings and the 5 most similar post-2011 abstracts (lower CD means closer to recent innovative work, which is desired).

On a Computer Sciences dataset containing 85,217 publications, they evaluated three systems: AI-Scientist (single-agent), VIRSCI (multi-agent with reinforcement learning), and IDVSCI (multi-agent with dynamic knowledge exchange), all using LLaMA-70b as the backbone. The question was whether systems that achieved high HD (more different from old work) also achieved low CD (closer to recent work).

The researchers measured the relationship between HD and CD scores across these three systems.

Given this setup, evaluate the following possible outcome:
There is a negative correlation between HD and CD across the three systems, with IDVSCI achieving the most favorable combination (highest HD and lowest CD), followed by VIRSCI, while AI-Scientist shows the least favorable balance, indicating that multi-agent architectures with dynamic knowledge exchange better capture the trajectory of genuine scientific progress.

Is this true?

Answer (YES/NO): NO